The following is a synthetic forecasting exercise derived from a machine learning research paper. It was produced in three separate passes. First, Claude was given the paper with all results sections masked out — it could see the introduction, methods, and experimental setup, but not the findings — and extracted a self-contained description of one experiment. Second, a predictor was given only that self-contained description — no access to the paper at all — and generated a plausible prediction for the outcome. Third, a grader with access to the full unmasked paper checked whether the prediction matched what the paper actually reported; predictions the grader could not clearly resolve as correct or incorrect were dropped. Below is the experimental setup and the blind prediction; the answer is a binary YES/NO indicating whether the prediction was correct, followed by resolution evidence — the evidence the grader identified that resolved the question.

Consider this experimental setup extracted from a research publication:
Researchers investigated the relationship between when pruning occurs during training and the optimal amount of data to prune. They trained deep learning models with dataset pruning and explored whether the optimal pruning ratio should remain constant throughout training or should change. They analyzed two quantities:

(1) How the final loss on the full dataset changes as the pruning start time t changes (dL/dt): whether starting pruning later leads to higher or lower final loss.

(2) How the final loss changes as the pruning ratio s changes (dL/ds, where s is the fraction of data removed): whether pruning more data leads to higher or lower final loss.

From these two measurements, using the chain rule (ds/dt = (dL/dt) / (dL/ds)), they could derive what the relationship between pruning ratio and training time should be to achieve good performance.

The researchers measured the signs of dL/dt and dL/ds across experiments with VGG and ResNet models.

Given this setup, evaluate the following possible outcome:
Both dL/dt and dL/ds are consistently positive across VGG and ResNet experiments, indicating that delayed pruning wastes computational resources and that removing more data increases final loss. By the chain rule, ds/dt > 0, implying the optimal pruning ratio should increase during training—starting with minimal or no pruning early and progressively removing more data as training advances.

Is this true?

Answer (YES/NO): YES